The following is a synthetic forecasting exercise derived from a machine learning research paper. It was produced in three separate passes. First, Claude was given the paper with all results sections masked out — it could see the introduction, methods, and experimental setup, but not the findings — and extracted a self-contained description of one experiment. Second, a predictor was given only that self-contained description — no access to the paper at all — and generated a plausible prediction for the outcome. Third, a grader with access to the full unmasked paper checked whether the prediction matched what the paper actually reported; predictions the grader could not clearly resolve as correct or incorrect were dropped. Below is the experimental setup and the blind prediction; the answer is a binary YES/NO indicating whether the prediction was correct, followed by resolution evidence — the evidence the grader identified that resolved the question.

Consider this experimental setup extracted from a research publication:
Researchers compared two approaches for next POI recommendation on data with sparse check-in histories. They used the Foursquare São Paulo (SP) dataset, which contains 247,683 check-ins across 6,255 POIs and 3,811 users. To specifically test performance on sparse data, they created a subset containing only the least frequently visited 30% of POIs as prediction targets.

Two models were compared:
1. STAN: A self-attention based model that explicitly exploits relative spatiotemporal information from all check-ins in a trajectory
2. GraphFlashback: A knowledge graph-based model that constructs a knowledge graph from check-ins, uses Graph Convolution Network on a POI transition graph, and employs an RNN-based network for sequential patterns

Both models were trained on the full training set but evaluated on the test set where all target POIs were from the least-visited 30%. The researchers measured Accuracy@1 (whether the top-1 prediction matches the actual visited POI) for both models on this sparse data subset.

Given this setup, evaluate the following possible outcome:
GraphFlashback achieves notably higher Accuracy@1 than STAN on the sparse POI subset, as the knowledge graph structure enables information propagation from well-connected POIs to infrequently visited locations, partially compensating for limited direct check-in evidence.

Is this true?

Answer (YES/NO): NO